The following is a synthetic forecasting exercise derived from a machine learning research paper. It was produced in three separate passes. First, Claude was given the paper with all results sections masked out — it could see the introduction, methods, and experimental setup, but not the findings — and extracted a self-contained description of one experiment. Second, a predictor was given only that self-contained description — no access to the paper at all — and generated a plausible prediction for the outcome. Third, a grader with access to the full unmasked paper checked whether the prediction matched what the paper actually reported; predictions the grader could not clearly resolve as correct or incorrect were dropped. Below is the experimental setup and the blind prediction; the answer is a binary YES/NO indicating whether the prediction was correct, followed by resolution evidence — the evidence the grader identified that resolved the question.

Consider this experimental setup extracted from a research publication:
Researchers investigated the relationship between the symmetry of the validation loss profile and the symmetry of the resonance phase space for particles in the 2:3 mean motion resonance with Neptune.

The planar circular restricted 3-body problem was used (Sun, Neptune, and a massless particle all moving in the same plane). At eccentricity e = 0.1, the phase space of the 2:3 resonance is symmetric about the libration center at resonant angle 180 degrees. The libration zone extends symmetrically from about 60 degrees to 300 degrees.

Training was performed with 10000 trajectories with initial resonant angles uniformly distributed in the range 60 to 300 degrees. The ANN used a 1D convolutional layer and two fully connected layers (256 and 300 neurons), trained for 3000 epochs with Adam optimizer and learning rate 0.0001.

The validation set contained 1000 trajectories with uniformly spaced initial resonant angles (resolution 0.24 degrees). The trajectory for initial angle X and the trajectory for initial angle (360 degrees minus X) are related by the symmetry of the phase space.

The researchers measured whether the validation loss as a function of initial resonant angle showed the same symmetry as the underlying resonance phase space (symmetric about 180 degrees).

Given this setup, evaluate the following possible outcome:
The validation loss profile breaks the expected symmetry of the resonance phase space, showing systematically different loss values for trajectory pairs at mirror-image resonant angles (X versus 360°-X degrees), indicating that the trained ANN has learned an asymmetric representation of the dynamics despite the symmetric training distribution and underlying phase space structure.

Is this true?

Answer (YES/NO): NO